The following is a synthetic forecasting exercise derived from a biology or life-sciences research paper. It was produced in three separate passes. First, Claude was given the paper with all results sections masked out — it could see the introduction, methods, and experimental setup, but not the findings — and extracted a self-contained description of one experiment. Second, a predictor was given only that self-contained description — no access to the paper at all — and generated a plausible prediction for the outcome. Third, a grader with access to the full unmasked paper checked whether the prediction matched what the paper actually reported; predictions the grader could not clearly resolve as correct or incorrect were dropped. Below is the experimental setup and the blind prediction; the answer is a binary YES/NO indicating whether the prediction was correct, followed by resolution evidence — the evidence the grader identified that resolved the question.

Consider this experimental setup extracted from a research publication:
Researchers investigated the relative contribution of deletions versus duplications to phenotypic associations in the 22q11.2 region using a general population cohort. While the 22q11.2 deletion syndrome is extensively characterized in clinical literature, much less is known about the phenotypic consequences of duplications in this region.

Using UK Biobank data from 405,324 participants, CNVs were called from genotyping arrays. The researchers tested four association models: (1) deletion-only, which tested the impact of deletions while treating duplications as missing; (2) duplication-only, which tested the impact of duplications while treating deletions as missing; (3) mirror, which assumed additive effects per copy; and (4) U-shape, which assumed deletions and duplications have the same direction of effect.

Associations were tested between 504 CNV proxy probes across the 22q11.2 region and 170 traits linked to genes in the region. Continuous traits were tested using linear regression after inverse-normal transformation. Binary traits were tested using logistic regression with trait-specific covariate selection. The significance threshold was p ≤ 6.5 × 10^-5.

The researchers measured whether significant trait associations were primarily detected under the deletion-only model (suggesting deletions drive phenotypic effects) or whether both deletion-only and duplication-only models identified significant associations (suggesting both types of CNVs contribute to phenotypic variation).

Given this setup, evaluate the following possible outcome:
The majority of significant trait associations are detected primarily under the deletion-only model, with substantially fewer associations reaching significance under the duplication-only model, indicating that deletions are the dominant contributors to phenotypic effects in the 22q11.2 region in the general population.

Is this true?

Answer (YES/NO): NO